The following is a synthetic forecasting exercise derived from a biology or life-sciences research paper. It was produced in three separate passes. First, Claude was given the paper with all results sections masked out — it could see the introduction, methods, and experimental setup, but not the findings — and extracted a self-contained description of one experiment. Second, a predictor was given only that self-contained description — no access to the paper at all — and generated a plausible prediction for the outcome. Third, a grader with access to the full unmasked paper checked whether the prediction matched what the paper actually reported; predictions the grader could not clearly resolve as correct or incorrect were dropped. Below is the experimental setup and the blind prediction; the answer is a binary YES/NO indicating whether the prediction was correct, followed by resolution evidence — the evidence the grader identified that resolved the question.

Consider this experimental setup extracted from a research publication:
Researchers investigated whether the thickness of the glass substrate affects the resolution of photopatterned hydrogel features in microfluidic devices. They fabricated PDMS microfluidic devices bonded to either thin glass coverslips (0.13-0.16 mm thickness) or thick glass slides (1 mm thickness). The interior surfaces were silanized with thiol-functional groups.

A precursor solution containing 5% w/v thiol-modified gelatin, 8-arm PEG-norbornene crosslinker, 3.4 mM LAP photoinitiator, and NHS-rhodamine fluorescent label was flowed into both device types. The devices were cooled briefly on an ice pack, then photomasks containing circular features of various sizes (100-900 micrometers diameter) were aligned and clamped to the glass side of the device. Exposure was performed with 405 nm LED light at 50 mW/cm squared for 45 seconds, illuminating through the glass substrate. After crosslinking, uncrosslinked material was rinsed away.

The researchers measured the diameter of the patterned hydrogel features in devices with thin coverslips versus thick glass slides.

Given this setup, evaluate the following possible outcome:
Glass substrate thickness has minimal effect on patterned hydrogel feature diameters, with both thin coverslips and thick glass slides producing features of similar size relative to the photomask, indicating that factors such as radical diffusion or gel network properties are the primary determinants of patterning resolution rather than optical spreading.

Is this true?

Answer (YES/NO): NO